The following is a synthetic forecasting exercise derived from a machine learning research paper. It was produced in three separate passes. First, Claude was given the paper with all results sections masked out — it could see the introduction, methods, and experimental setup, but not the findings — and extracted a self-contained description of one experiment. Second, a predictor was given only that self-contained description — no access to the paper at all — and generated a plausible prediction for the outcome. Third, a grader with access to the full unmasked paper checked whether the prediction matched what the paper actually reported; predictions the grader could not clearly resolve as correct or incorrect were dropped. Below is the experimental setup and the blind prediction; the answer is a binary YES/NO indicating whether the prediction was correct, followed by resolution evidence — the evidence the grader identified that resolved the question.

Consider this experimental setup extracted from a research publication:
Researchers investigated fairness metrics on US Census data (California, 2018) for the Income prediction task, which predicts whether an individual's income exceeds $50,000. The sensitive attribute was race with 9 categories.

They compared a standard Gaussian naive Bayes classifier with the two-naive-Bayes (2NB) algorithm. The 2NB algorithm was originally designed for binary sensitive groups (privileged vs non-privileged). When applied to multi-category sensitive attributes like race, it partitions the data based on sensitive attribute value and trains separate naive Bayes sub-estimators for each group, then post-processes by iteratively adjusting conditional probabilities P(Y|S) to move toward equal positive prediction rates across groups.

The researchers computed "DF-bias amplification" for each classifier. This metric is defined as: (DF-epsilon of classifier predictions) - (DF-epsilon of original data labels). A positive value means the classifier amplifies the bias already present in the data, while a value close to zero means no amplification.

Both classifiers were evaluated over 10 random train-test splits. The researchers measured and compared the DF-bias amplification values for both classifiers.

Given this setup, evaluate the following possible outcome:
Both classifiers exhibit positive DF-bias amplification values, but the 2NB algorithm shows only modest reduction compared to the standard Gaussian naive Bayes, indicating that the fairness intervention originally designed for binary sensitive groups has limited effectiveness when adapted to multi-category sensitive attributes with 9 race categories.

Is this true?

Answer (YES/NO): NO